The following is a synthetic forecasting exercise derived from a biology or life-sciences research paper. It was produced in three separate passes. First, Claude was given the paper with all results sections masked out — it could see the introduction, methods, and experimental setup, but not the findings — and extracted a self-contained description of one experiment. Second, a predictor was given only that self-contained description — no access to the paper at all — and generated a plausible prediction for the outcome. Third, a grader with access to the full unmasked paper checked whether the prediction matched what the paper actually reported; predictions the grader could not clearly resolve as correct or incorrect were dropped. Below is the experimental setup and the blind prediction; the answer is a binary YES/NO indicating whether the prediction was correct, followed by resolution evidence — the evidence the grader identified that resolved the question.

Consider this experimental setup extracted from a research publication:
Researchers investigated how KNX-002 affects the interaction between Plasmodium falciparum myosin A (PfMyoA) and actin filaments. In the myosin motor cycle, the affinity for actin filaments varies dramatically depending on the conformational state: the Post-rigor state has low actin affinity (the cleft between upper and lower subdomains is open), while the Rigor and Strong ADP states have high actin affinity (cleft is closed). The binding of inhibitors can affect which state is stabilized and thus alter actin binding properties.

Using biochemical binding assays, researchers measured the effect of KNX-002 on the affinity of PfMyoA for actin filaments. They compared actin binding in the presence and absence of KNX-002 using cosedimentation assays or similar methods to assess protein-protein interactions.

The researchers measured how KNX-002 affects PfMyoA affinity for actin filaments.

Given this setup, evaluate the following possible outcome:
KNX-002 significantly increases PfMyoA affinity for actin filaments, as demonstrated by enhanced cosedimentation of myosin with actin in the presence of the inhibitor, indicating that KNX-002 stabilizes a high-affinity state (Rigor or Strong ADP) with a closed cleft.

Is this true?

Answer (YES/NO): NO